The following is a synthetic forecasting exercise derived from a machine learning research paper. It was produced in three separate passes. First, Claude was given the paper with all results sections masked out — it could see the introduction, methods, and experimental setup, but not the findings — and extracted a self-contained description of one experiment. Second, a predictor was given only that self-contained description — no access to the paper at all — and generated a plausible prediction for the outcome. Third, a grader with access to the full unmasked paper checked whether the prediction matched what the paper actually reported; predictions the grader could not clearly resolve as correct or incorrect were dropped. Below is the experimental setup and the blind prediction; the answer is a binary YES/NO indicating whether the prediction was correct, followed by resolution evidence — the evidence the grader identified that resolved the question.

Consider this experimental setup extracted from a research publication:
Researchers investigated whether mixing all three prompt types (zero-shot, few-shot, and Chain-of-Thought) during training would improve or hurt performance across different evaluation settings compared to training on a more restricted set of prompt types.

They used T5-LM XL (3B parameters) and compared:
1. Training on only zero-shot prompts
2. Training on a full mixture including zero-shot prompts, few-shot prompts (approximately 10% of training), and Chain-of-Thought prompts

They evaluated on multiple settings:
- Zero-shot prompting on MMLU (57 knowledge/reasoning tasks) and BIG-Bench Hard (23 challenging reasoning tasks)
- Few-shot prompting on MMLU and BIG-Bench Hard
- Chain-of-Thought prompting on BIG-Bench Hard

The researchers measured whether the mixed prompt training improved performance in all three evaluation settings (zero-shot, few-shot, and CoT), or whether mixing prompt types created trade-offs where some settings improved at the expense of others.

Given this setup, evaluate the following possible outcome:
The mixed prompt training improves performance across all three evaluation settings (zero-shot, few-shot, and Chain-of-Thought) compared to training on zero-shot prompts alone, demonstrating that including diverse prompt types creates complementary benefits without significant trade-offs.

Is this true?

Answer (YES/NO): YES